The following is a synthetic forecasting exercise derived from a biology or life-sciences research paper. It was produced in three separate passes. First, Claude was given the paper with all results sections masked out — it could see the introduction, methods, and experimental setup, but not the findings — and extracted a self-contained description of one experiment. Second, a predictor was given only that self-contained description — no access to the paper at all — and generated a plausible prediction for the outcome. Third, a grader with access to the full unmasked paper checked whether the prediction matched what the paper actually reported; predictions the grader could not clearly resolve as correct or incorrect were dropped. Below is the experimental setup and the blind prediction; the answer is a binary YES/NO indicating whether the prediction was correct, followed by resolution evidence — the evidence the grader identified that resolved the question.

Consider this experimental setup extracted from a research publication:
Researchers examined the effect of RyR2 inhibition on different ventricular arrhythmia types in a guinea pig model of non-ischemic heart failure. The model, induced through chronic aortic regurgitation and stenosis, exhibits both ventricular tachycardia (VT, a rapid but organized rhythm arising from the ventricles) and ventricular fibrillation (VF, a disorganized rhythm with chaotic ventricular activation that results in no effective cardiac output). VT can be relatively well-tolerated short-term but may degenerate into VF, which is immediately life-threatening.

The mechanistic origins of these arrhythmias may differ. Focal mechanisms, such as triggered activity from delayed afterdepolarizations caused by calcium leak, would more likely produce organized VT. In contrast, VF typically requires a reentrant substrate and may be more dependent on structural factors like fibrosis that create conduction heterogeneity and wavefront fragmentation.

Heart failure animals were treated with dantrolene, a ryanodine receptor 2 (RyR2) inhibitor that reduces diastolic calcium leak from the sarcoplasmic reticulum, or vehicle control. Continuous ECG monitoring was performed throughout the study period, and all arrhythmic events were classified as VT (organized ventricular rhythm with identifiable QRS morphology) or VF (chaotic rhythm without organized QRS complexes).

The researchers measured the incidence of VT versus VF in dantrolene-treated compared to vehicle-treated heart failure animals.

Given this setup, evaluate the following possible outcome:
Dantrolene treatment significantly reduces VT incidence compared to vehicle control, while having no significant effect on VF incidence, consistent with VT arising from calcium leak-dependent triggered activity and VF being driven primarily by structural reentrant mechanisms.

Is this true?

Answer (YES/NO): NO